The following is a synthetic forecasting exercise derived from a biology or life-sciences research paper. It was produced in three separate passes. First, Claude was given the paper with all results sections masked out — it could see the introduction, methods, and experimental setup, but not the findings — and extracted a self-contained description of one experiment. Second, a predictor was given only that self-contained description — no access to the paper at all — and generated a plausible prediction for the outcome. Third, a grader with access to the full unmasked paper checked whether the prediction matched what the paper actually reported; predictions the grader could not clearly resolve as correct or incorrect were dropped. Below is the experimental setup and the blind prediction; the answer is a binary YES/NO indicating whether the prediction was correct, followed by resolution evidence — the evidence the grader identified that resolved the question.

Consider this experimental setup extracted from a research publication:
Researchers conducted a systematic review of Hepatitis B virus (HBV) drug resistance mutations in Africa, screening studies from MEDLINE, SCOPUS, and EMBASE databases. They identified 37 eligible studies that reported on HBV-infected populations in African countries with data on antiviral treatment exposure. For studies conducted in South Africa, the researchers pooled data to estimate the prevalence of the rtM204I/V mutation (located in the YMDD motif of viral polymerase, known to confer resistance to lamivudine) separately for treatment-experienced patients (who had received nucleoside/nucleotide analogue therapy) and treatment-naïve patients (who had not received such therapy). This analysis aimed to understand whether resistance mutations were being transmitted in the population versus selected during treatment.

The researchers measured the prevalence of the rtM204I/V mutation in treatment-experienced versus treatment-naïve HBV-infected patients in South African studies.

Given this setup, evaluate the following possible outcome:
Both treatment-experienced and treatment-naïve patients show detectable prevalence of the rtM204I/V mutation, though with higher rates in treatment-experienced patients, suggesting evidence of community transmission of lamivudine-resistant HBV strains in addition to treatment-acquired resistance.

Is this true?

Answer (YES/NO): YES